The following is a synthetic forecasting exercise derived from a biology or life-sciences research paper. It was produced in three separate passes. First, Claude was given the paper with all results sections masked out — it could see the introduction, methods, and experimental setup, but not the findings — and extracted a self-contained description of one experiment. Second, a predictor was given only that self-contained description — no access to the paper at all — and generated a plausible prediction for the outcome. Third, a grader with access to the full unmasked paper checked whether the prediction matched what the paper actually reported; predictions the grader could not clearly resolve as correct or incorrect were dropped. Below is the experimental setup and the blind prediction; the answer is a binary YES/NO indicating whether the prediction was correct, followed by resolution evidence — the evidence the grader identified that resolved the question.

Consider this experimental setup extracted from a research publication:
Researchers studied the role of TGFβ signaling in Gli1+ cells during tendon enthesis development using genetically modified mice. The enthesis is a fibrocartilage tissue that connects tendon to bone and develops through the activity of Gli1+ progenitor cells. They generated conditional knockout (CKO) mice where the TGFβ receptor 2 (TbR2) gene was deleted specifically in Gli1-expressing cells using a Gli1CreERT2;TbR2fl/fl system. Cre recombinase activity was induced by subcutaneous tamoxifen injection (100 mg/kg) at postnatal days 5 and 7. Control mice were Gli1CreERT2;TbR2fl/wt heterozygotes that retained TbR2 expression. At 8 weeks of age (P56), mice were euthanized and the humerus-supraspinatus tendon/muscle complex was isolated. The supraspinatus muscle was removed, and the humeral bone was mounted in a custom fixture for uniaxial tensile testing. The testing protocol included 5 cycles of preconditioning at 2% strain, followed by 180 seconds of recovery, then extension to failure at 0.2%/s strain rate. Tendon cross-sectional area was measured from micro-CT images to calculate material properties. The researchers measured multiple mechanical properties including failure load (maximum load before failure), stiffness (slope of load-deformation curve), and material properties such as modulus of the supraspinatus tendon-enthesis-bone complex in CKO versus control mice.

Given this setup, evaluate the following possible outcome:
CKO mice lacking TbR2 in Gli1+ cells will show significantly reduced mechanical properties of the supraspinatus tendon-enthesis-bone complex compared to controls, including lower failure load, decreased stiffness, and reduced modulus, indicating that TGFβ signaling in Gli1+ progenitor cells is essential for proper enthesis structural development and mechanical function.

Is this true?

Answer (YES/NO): YES